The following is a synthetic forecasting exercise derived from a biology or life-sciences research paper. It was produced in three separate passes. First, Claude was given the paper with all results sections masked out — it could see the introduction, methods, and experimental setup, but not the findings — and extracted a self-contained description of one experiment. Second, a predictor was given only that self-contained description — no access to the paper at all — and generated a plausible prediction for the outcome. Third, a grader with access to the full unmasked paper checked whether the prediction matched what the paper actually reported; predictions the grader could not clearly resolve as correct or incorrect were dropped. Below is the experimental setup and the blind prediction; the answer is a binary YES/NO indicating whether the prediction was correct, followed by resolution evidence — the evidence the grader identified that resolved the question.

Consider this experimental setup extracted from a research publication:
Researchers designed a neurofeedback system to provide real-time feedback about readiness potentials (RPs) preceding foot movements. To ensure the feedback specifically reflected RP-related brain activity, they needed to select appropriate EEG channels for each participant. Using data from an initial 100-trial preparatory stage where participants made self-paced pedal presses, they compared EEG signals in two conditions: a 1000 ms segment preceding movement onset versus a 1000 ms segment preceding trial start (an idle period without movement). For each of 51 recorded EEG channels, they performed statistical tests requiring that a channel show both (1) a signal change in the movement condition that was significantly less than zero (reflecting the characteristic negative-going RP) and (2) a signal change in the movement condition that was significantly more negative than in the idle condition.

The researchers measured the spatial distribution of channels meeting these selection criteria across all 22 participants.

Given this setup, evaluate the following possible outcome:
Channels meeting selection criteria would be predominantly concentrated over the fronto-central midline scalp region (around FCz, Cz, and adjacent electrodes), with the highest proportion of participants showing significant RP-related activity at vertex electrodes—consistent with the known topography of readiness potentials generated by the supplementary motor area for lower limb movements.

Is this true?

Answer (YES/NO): YES